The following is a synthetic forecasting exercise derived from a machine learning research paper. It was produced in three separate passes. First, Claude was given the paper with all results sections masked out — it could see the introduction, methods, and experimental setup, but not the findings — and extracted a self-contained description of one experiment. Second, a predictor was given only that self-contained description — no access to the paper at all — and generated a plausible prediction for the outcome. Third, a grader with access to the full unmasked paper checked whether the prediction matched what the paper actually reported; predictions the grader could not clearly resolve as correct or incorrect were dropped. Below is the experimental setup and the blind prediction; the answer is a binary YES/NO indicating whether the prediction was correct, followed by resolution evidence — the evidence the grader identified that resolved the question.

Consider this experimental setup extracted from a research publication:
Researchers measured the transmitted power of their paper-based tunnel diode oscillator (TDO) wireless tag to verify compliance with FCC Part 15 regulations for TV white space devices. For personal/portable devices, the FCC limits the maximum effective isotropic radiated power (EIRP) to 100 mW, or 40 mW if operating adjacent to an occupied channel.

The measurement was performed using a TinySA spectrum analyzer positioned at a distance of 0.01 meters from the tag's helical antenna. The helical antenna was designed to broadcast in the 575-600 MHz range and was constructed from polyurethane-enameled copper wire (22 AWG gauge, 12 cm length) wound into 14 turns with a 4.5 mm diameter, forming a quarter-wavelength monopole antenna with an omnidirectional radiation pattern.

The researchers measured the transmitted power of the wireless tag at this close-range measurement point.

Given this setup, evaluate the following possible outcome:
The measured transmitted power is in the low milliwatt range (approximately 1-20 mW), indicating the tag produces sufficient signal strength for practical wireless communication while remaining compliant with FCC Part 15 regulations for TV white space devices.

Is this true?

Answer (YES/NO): NO